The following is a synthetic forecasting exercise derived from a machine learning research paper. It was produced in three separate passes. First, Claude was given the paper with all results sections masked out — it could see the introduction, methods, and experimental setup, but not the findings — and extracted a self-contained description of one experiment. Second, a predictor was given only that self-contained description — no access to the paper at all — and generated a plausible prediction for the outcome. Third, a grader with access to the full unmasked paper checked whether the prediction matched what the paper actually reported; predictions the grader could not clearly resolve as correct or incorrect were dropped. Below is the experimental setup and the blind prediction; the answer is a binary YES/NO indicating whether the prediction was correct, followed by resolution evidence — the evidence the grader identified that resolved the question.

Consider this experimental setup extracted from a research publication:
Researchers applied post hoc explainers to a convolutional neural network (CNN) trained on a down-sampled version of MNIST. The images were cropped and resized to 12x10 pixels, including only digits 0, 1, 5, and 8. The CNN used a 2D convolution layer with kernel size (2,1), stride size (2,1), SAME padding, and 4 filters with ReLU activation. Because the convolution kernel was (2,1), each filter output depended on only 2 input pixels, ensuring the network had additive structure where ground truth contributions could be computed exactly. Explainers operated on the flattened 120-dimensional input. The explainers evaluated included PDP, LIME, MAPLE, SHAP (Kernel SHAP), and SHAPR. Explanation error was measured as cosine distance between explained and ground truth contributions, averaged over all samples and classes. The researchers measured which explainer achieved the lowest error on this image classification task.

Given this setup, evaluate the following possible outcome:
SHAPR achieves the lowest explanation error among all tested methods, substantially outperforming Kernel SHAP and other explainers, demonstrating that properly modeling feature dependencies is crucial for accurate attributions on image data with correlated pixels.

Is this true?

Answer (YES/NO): NO